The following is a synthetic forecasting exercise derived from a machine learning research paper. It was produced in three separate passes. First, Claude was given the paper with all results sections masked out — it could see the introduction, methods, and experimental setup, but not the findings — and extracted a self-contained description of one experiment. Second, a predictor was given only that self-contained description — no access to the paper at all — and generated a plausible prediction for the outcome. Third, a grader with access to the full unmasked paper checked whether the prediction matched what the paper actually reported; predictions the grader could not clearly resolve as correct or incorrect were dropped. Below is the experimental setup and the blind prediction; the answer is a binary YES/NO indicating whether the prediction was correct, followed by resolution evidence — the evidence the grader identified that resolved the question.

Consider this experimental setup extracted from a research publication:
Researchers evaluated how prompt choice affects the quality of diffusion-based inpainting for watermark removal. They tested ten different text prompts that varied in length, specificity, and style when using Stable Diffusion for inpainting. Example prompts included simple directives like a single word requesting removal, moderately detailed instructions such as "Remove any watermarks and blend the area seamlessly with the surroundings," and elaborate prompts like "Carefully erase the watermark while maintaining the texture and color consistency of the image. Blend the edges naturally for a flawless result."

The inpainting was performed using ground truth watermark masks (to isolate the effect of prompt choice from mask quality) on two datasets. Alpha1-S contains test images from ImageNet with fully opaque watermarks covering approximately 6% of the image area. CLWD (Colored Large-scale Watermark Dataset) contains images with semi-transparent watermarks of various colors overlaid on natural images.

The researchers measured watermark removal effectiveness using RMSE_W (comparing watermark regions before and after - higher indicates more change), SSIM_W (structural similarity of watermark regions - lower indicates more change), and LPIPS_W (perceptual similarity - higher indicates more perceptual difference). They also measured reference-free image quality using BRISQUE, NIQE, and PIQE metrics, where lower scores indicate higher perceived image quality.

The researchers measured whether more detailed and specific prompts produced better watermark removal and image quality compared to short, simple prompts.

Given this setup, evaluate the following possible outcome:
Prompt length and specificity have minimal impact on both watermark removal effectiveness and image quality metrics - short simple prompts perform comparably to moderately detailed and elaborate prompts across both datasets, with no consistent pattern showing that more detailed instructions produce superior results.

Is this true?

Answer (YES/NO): YES